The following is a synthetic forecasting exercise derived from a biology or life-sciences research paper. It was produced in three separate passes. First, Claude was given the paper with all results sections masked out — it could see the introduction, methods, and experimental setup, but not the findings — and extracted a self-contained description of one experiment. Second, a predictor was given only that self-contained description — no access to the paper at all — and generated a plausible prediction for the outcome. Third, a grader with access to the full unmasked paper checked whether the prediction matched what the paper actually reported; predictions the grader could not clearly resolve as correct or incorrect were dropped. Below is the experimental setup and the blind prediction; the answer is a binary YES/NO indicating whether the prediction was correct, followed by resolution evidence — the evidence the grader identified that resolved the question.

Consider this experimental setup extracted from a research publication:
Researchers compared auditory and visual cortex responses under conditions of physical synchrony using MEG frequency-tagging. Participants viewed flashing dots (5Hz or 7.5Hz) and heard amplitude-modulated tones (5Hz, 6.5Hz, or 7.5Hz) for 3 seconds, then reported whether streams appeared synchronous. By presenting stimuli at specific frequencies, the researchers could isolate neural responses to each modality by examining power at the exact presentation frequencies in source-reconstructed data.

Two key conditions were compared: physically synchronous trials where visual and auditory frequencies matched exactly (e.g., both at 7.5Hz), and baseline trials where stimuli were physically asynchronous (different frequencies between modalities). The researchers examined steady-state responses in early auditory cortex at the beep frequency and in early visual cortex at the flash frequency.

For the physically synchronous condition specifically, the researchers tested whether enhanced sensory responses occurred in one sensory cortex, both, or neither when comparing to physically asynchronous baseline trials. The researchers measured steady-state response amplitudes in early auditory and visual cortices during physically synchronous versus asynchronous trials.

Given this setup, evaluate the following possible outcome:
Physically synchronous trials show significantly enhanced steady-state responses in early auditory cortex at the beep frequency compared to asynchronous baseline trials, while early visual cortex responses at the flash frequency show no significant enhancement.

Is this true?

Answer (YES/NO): YES